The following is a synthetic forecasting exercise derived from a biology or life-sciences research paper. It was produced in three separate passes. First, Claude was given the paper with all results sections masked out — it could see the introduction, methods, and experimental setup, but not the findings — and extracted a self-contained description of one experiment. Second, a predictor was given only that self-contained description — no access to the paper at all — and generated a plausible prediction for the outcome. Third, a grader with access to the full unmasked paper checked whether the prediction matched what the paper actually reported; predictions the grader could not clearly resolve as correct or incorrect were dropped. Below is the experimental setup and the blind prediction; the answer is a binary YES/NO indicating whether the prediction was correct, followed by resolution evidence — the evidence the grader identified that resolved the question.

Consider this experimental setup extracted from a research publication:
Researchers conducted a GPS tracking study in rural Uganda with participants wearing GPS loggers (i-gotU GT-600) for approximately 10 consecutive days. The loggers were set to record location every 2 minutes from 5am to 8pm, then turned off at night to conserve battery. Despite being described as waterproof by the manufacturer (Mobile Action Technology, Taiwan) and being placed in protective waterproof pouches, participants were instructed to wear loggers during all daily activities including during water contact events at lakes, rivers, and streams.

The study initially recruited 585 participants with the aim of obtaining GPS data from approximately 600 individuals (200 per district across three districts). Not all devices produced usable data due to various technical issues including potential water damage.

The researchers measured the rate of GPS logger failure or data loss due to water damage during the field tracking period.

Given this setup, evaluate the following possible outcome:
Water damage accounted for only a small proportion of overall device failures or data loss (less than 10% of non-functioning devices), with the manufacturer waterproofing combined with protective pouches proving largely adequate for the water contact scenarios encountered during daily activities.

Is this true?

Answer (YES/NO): NO